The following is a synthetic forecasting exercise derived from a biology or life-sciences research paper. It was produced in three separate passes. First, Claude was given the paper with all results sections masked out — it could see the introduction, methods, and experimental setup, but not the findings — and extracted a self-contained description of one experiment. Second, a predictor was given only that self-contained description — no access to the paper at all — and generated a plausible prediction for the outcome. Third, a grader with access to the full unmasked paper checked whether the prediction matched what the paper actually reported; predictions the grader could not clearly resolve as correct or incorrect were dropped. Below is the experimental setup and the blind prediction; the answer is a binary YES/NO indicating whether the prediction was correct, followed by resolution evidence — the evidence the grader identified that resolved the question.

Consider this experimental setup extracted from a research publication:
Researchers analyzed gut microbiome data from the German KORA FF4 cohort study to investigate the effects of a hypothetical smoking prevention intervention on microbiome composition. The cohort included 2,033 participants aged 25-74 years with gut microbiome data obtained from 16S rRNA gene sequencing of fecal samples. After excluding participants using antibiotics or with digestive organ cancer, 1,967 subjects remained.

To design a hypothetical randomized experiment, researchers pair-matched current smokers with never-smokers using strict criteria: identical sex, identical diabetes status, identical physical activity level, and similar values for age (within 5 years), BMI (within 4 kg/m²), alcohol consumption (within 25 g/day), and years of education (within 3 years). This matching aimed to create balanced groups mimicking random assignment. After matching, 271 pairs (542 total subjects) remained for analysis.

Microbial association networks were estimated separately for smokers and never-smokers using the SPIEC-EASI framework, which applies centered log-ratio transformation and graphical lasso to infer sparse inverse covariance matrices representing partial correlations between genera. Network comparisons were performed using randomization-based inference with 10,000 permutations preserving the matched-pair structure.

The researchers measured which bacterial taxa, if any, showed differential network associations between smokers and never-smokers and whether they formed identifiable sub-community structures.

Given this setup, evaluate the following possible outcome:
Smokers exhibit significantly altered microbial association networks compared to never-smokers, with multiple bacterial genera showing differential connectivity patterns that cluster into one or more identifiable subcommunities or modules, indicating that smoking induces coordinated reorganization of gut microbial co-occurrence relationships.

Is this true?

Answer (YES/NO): NO